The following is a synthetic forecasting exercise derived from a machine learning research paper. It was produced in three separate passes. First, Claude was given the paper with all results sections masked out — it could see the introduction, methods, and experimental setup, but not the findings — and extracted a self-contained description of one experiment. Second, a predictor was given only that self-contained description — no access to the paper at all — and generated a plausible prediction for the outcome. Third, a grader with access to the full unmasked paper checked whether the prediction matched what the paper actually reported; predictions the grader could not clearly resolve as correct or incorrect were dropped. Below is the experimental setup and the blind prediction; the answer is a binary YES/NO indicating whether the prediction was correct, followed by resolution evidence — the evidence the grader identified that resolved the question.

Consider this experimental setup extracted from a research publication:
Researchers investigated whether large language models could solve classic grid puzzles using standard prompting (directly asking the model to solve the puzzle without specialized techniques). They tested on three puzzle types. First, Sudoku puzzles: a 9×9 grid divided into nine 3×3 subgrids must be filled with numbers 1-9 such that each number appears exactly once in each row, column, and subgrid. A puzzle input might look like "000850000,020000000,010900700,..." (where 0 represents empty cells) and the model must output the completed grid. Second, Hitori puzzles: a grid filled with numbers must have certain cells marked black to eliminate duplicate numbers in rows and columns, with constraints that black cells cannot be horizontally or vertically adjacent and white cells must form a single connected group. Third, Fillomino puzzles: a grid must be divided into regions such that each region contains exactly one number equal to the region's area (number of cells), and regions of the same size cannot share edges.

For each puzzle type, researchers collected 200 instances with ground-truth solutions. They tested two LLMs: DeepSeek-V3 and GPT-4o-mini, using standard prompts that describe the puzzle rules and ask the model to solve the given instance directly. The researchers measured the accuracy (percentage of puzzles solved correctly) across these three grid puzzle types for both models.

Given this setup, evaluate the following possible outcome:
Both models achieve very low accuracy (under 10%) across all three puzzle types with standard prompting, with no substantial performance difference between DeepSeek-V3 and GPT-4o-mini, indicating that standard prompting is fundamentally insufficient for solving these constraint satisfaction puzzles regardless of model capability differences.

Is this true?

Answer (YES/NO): YES